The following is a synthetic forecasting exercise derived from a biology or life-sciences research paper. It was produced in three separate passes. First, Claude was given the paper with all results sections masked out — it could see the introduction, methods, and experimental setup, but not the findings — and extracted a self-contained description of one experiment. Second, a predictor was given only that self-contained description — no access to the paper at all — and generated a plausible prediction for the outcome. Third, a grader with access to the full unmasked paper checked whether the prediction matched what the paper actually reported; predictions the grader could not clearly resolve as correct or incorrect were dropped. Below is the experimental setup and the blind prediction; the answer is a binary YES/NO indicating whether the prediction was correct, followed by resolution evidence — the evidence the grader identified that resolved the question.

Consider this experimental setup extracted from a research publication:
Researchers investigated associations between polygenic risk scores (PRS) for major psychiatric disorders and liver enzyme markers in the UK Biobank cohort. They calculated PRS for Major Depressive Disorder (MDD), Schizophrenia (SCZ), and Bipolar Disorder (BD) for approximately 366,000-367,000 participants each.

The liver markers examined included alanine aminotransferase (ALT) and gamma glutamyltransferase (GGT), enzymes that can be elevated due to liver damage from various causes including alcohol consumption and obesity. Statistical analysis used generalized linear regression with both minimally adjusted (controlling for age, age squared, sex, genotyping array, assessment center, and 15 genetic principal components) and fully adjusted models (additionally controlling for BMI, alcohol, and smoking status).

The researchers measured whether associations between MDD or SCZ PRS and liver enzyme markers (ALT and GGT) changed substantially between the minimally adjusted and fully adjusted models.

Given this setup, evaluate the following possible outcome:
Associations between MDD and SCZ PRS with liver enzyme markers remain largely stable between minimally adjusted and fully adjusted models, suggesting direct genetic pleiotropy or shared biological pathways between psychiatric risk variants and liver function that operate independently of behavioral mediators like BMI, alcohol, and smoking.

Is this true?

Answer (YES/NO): NO